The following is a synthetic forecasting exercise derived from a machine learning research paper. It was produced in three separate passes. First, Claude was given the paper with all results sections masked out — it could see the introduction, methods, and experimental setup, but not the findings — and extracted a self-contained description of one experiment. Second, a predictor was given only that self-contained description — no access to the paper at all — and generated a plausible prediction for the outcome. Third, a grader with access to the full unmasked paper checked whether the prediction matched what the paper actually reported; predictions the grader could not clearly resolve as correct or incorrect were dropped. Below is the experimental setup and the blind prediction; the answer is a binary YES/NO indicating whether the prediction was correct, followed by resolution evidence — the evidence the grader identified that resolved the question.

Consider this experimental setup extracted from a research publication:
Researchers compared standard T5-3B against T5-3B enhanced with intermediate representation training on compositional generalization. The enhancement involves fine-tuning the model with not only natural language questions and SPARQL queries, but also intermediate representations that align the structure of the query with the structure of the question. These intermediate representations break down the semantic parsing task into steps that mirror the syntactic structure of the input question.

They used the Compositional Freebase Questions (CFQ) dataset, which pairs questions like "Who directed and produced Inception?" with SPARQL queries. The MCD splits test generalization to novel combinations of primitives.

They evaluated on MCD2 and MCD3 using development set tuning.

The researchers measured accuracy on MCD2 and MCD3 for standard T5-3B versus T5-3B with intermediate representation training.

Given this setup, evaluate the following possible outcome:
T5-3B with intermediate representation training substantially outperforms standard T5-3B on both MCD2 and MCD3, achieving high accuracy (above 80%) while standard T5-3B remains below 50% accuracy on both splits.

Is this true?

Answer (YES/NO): NO